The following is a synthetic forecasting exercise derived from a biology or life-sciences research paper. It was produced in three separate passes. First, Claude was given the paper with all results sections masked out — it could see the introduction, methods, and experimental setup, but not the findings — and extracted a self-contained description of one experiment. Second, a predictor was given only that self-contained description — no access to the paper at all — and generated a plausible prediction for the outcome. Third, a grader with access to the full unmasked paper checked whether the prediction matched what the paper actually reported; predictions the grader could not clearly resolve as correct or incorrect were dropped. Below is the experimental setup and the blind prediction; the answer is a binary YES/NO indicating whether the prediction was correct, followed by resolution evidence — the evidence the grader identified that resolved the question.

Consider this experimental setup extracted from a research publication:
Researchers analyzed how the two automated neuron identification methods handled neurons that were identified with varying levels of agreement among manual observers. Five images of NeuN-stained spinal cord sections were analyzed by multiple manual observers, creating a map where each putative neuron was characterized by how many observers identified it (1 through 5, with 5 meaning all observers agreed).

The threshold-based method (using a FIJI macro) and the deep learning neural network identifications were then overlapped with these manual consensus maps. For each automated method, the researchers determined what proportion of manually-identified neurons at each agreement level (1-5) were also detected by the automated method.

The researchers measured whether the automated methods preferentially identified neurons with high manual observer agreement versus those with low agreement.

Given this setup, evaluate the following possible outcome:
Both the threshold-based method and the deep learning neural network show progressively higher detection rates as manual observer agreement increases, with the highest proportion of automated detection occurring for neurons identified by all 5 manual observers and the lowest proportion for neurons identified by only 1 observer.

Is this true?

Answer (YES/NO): YES